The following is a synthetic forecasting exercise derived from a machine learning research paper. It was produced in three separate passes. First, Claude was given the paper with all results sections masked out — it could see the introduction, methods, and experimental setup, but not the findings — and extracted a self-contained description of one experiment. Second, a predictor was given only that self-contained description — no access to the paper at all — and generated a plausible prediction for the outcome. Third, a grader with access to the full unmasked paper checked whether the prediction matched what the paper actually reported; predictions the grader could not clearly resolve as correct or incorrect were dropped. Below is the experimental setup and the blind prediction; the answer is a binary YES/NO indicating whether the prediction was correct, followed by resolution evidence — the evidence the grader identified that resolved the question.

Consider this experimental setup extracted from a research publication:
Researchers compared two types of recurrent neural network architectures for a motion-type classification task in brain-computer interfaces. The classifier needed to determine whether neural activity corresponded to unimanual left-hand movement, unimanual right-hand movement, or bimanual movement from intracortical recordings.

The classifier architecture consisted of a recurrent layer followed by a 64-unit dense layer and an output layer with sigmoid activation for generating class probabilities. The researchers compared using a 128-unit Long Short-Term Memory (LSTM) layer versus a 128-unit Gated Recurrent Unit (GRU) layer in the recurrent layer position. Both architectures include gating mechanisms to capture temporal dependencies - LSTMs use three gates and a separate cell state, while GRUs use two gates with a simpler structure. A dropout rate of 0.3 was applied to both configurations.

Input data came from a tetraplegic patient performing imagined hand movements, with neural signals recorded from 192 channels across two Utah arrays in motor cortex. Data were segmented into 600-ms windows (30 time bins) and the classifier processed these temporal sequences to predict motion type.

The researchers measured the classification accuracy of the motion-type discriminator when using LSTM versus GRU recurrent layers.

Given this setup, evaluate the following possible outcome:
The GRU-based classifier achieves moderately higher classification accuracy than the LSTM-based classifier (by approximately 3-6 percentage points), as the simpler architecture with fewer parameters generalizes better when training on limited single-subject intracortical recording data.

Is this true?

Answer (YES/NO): NO